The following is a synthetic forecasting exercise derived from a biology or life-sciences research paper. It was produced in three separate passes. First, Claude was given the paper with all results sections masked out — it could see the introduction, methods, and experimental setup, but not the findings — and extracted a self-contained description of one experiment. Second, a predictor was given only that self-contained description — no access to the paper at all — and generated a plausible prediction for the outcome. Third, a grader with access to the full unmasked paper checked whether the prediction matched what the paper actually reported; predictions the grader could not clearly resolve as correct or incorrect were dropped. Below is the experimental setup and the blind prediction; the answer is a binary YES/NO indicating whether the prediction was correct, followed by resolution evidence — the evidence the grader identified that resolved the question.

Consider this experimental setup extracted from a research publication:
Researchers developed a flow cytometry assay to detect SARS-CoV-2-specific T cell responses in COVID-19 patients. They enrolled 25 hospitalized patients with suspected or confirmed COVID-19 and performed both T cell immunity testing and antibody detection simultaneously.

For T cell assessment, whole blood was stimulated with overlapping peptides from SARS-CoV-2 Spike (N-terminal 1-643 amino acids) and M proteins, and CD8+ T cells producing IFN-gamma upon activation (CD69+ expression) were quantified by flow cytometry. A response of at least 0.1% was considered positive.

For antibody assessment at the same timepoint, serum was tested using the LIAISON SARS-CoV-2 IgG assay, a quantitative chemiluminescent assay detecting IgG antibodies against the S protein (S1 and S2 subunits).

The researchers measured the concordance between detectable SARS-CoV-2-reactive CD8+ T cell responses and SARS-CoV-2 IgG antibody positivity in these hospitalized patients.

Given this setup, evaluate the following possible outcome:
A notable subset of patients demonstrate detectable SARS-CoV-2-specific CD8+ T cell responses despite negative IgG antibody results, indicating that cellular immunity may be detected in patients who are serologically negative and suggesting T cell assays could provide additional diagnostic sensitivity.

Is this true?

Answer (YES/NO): NO